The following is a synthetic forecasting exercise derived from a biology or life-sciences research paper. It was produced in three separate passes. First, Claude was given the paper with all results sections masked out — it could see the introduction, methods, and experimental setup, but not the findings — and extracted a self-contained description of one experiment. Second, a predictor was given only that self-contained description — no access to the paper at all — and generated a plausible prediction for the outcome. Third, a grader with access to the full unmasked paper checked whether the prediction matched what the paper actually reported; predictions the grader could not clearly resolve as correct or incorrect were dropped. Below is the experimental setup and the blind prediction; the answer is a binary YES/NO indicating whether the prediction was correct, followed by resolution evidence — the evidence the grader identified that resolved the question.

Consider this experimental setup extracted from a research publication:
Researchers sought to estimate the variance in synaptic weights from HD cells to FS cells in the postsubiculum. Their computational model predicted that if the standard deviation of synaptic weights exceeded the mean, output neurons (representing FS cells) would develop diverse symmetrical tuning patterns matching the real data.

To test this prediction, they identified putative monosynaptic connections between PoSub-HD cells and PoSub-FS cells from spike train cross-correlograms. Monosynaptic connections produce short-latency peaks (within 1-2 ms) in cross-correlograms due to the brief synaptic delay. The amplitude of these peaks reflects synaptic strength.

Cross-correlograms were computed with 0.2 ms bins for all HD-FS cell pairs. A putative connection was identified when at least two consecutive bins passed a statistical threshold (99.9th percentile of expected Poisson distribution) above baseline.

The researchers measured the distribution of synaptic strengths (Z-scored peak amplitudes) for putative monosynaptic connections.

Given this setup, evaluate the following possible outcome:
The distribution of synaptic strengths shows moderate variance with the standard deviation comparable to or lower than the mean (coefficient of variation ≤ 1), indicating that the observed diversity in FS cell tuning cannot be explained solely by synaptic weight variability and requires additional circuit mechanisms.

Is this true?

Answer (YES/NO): NO